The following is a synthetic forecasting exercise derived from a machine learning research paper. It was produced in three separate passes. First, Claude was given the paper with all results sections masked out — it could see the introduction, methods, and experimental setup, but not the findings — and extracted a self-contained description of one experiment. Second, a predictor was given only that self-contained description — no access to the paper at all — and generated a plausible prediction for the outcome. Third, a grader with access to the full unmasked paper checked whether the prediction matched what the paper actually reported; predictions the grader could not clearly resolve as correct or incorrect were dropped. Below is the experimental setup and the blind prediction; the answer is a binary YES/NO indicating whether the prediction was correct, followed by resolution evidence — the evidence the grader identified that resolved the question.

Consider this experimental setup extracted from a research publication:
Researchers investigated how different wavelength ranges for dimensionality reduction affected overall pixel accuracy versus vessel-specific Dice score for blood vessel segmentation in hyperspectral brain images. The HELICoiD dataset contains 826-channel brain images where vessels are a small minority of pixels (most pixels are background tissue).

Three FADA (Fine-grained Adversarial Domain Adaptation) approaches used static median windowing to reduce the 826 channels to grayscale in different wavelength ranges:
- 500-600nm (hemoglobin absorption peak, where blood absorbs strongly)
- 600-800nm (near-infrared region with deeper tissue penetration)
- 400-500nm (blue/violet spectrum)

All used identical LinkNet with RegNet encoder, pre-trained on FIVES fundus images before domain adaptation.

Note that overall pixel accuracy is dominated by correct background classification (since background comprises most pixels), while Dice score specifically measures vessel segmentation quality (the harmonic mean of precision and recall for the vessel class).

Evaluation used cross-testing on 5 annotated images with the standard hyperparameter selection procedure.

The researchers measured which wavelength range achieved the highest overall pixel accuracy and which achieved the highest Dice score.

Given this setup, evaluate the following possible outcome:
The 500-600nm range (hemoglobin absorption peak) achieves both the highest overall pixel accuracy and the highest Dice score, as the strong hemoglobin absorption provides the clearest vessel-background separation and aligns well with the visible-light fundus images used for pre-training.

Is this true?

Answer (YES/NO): NO